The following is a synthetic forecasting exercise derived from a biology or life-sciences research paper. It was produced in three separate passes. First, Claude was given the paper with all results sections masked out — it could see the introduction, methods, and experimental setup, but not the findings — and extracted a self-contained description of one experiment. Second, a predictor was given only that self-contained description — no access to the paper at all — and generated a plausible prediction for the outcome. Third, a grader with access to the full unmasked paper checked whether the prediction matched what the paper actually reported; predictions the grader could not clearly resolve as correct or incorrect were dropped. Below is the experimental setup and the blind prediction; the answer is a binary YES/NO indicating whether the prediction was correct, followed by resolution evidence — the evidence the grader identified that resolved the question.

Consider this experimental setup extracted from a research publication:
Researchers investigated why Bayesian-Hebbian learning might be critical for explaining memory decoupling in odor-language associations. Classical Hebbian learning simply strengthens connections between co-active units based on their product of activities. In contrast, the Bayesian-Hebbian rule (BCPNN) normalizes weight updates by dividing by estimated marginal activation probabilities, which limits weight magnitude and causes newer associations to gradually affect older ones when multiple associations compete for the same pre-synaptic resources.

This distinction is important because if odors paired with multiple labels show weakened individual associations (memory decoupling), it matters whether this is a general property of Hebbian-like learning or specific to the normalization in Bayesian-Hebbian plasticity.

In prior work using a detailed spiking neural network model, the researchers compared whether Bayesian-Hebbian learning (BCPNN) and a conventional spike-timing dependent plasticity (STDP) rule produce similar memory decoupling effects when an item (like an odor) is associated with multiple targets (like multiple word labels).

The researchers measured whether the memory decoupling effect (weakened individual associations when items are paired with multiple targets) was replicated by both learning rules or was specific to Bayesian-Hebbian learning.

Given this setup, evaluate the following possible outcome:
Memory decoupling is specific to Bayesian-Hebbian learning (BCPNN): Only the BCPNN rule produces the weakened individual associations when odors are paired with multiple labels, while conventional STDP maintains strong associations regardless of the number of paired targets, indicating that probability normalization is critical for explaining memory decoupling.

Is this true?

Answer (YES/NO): YES